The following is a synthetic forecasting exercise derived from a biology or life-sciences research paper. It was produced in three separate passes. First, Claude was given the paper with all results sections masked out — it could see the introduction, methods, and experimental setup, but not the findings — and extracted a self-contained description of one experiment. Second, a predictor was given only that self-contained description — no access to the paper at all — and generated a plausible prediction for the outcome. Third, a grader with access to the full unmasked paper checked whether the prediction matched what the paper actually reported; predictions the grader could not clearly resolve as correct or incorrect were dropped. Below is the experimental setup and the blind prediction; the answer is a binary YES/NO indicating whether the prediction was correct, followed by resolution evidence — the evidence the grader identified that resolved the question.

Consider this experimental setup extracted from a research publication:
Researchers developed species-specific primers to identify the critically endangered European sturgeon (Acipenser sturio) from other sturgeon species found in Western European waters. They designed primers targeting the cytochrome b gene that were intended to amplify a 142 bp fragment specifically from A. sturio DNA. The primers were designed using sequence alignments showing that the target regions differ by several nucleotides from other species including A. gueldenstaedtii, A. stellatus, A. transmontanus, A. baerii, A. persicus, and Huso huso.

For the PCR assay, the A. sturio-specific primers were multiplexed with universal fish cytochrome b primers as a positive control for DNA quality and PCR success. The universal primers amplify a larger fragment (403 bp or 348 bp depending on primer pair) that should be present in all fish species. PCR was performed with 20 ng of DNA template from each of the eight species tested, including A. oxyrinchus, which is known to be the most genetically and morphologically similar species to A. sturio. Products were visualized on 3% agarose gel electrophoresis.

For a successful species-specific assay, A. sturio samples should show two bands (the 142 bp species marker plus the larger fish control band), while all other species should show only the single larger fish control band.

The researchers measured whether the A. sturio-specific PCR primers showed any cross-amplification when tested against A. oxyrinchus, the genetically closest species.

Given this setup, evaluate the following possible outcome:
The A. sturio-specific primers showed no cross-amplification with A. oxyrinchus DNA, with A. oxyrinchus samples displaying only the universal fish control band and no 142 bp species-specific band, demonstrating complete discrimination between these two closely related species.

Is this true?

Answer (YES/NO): YES